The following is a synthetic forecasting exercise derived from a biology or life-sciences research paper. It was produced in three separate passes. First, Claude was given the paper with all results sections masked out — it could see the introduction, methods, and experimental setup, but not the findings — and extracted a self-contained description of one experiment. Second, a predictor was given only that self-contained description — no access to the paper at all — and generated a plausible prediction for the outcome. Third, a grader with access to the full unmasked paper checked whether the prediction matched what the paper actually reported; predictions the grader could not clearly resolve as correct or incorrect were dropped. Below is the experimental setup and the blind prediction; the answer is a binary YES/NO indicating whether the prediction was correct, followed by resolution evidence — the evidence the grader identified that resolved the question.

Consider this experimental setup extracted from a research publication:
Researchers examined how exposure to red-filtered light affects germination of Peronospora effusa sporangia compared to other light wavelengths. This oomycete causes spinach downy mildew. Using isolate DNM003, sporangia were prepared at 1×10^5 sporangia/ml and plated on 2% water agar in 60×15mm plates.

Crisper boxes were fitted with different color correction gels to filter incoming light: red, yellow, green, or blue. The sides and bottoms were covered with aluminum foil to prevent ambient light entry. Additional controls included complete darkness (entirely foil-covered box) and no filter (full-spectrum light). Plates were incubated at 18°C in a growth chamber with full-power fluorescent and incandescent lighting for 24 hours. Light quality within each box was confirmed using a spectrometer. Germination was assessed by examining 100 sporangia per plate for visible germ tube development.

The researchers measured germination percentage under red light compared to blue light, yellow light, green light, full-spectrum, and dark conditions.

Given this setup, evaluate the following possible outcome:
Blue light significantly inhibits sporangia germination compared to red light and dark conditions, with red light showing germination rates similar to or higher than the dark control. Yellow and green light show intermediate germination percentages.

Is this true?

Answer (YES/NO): NO